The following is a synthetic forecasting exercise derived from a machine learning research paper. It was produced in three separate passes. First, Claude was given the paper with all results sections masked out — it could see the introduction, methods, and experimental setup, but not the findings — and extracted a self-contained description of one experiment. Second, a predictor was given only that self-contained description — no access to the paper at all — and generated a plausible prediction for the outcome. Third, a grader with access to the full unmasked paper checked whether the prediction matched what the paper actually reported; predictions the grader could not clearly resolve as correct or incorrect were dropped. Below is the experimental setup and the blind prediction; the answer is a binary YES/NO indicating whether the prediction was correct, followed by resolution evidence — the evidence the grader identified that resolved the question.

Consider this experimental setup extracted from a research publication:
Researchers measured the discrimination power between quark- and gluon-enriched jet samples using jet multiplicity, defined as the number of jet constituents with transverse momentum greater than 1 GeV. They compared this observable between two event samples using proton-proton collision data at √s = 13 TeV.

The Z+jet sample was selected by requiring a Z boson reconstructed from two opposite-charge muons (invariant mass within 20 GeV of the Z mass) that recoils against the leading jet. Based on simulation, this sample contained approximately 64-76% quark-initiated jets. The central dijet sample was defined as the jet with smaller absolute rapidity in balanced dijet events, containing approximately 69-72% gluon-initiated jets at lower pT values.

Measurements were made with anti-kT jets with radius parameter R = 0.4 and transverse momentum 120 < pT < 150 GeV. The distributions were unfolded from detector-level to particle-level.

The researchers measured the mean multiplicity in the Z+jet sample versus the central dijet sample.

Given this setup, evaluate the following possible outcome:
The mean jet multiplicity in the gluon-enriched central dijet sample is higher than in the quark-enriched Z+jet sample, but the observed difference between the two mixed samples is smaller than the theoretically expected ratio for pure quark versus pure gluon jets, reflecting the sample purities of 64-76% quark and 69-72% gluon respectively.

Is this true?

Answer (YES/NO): NO